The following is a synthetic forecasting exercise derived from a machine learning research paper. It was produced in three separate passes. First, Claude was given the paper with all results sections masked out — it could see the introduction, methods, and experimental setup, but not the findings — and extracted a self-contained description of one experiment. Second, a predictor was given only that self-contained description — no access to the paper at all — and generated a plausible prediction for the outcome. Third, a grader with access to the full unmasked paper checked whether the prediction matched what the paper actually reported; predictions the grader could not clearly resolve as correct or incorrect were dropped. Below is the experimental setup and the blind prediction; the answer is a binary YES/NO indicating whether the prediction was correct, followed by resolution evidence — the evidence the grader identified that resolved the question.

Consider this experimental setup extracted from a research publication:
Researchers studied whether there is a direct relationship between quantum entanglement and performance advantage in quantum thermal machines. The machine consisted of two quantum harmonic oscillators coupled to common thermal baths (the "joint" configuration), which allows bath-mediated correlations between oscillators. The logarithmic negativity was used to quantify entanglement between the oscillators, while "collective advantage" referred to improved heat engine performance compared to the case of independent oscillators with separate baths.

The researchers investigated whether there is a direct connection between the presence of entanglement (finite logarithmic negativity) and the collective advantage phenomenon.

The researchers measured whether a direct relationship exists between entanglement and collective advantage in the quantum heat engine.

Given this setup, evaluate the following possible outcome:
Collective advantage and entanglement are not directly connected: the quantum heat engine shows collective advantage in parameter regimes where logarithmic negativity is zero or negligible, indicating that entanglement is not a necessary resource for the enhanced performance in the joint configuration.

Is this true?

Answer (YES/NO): YES